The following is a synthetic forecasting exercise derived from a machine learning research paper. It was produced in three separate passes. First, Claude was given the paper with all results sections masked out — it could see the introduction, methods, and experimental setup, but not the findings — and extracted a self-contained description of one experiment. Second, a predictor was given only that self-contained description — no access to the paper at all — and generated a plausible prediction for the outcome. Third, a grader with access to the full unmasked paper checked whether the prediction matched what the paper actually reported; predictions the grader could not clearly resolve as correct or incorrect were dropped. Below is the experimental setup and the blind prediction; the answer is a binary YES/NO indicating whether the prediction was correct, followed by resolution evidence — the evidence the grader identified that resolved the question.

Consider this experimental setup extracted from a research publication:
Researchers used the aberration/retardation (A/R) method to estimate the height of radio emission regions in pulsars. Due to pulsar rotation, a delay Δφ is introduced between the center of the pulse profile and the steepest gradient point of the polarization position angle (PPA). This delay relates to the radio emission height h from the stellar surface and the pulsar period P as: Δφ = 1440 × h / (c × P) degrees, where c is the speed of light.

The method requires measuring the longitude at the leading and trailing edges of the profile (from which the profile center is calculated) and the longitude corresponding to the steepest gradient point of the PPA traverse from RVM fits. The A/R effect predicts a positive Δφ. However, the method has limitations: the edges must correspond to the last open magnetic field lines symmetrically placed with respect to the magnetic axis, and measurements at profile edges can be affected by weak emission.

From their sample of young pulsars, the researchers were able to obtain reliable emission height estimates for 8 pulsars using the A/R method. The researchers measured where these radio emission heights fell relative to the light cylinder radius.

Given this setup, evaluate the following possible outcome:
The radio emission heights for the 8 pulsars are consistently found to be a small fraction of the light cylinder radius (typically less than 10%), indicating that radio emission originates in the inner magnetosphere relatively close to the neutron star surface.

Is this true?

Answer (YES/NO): YES